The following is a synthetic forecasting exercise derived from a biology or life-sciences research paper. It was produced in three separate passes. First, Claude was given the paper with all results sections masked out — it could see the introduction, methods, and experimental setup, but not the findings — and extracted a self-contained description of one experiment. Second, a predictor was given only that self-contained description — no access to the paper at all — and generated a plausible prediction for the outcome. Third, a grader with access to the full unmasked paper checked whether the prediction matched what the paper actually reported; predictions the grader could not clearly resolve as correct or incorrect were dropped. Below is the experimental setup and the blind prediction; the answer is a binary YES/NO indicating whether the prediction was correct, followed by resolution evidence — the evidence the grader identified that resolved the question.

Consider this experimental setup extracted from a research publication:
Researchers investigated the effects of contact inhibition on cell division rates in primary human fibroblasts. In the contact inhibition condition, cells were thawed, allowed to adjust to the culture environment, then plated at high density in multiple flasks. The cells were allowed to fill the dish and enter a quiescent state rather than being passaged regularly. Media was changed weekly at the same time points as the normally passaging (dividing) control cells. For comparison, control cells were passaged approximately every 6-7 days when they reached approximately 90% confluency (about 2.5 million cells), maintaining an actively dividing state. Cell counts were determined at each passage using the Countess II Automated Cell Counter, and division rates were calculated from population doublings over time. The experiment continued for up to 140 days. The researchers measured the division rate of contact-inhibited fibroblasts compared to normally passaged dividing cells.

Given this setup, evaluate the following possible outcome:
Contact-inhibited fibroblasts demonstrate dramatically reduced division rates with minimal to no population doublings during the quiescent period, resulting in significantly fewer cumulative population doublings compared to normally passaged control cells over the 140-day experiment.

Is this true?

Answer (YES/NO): YES